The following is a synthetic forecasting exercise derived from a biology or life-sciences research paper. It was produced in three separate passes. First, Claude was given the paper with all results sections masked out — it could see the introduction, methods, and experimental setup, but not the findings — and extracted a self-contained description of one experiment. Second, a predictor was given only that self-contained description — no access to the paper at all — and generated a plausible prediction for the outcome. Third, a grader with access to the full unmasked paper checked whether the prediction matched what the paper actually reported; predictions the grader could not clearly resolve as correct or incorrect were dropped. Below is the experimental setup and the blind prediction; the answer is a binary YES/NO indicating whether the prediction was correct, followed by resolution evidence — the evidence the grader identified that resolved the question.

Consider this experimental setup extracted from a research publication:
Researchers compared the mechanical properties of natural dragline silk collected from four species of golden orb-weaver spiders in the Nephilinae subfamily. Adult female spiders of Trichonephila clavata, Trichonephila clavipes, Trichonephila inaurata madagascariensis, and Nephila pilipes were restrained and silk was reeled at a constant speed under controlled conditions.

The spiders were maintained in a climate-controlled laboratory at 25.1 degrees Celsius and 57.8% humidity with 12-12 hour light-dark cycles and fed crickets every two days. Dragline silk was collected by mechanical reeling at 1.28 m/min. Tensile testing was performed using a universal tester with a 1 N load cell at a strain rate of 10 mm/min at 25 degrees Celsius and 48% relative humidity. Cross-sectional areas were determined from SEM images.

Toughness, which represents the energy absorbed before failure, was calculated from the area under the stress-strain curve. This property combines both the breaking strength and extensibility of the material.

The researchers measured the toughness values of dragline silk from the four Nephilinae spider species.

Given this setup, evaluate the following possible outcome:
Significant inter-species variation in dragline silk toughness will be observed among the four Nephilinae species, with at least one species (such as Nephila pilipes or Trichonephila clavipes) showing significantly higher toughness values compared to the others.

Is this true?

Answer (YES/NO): YES